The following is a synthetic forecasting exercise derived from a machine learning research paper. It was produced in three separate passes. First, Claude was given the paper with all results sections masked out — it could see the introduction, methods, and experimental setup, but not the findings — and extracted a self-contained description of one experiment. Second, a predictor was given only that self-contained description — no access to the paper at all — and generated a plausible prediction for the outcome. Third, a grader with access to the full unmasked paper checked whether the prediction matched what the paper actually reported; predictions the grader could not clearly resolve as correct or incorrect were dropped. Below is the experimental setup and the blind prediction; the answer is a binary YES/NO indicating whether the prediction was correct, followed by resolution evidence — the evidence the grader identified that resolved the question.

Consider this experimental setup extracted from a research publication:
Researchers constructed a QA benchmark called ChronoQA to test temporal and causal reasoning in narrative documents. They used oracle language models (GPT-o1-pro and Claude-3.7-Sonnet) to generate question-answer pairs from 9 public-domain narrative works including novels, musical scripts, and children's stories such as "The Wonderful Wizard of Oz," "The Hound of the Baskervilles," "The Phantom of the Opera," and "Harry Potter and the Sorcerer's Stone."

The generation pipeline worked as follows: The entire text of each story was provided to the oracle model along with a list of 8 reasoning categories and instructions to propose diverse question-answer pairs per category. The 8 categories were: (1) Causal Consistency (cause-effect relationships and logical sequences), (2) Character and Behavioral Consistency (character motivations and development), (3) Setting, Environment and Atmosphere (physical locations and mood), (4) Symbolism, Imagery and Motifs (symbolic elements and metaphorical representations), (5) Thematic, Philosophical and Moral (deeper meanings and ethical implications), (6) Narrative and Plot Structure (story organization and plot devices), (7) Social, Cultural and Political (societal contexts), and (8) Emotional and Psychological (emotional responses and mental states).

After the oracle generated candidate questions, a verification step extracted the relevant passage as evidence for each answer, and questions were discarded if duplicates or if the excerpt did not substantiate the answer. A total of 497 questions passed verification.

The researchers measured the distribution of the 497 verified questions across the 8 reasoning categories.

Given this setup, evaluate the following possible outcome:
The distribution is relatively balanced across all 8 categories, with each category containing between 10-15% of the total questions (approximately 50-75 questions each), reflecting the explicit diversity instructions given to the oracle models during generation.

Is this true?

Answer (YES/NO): NO